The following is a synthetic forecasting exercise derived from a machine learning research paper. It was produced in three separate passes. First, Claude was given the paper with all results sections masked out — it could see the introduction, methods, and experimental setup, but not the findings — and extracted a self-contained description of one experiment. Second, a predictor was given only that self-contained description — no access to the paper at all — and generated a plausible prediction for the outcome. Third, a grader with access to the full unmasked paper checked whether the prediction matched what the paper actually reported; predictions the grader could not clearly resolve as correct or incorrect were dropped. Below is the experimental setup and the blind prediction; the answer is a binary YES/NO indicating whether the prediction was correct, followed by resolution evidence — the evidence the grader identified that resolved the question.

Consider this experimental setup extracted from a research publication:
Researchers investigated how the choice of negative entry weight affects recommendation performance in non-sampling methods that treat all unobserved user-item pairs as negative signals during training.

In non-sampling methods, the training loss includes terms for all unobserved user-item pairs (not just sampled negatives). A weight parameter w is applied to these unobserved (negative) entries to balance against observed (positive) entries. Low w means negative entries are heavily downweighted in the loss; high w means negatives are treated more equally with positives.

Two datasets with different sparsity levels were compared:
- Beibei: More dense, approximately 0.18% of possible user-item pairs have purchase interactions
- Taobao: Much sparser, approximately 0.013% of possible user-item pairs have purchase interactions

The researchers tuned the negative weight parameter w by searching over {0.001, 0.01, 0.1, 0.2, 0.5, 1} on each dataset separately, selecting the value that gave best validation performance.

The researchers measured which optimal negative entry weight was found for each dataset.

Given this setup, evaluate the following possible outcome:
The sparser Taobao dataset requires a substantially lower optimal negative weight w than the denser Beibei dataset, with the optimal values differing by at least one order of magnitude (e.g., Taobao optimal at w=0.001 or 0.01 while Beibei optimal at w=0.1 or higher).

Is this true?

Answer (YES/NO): YES